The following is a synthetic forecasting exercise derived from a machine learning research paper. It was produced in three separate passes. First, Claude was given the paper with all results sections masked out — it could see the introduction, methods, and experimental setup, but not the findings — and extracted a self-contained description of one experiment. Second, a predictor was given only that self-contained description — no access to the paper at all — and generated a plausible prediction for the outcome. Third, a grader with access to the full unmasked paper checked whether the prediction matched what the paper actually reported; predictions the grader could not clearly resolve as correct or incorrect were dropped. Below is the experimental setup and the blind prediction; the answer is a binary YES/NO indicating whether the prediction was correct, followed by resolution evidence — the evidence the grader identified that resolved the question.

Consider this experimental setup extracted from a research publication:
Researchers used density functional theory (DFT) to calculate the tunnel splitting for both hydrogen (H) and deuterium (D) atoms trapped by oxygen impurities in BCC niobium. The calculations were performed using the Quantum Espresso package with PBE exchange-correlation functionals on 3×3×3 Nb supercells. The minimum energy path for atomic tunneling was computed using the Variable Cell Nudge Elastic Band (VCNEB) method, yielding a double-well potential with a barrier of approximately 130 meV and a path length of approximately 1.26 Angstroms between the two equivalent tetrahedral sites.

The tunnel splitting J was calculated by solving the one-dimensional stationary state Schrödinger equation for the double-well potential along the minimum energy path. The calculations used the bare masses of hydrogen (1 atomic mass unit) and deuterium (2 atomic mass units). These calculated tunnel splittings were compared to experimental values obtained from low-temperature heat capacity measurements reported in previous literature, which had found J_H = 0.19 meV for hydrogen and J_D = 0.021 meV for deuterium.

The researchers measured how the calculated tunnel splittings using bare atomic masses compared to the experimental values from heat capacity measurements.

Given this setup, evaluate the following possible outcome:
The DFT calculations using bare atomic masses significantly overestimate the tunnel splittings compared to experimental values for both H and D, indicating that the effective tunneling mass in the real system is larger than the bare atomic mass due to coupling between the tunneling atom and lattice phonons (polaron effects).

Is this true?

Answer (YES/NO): NO